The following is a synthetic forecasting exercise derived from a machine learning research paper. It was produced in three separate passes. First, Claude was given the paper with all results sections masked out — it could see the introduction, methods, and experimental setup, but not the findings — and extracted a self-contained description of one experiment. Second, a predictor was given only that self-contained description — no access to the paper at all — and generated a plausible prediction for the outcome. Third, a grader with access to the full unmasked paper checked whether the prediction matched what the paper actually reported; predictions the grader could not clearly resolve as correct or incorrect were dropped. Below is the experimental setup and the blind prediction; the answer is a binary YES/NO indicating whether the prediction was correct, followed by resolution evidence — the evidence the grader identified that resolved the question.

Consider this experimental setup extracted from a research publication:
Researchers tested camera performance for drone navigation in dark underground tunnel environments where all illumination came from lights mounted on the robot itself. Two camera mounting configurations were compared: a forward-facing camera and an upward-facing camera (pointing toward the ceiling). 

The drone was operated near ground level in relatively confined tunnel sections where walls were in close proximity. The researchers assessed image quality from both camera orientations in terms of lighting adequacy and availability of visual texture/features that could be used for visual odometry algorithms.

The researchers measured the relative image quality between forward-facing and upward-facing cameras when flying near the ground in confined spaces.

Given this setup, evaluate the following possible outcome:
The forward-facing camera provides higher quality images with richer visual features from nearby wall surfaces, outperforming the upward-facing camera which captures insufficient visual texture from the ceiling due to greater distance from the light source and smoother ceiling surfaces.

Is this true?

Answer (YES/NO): YES